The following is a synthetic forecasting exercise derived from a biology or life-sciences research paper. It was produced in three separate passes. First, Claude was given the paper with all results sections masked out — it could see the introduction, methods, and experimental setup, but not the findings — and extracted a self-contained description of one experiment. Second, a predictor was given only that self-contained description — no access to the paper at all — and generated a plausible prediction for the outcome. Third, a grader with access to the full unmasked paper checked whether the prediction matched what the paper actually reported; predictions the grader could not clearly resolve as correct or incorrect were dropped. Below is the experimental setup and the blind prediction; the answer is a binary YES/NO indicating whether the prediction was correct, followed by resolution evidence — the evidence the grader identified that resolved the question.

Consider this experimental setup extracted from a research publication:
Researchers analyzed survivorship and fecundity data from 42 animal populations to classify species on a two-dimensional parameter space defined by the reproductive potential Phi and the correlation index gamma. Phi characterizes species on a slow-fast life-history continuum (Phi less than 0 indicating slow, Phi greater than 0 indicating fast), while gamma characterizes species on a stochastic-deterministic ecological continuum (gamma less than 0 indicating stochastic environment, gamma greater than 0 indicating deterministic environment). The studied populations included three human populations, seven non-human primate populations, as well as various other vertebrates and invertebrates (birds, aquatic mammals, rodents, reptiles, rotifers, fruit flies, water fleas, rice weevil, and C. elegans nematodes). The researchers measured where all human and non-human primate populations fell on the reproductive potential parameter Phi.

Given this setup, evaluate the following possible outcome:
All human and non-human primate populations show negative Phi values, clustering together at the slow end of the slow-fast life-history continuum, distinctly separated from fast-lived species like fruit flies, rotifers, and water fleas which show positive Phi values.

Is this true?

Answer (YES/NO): YES